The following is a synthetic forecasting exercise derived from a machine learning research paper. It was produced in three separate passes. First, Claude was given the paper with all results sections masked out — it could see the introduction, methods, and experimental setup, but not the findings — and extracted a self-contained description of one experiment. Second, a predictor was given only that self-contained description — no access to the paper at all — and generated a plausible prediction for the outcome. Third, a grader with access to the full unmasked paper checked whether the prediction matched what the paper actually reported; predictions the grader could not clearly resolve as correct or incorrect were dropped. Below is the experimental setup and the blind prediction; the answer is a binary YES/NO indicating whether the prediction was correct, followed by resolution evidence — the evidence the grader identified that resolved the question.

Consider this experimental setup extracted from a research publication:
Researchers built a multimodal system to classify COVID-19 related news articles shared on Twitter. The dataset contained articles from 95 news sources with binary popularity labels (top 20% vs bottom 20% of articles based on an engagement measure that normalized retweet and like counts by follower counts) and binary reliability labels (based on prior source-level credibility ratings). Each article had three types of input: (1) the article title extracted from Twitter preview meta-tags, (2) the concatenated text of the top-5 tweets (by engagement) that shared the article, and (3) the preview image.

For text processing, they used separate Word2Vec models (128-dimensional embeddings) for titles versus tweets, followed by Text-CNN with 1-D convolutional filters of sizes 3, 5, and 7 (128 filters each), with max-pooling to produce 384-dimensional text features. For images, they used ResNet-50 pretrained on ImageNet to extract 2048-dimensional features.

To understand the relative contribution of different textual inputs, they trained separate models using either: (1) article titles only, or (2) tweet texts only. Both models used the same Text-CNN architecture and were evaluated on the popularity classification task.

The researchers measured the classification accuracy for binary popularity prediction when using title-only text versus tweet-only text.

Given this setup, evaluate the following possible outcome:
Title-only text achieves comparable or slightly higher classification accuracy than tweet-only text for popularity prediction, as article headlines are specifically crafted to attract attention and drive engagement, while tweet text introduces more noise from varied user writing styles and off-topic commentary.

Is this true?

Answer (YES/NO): NO